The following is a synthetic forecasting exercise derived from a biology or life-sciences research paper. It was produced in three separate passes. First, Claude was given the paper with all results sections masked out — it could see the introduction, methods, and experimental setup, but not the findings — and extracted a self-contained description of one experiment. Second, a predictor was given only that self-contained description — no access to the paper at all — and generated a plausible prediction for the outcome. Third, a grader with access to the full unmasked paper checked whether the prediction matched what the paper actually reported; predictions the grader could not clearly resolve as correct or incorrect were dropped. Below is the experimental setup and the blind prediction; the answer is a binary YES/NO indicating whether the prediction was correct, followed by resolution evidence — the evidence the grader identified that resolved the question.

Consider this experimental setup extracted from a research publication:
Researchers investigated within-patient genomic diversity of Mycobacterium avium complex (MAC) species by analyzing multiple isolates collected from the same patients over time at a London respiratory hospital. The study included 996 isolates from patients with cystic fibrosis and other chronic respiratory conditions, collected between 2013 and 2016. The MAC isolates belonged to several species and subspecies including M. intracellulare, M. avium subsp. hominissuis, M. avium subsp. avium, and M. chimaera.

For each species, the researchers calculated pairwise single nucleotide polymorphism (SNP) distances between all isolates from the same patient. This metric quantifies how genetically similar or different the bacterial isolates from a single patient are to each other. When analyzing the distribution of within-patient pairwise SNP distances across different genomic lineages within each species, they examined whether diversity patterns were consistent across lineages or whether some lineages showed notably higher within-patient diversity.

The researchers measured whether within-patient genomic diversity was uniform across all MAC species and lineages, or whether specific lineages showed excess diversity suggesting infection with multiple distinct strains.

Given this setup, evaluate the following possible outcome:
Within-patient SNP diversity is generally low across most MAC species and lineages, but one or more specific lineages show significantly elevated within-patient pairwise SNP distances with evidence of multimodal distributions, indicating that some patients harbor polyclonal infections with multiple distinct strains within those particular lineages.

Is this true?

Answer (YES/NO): YES